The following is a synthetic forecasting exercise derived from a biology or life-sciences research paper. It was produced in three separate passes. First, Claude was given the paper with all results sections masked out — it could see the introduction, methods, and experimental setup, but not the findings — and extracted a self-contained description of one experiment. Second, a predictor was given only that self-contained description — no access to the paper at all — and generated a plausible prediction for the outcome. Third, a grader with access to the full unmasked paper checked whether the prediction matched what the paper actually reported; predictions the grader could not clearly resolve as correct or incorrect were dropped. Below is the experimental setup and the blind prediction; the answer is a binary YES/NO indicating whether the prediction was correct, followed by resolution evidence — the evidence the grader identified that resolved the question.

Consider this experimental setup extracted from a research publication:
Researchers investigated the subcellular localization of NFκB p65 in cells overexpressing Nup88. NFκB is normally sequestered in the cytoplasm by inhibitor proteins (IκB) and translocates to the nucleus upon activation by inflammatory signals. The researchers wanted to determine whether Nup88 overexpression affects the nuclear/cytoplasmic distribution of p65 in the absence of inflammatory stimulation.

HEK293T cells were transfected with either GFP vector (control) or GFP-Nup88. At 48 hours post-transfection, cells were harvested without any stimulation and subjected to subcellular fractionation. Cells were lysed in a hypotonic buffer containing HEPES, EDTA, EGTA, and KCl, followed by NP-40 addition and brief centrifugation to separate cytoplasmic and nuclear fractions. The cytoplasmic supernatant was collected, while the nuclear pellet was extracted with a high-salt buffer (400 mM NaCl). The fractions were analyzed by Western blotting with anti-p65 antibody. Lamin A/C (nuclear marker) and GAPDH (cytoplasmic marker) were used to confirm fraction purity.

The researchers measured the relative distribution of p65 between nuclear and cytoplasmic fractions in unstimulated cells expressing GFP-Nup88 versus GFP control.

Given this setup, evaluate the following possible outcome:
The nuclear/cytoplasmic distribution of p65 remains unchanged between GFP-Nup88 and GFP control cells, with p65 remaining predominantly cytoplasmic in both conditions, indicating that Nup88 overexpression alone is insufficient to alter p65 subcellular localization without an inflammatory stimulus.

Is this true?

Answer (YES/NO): NO